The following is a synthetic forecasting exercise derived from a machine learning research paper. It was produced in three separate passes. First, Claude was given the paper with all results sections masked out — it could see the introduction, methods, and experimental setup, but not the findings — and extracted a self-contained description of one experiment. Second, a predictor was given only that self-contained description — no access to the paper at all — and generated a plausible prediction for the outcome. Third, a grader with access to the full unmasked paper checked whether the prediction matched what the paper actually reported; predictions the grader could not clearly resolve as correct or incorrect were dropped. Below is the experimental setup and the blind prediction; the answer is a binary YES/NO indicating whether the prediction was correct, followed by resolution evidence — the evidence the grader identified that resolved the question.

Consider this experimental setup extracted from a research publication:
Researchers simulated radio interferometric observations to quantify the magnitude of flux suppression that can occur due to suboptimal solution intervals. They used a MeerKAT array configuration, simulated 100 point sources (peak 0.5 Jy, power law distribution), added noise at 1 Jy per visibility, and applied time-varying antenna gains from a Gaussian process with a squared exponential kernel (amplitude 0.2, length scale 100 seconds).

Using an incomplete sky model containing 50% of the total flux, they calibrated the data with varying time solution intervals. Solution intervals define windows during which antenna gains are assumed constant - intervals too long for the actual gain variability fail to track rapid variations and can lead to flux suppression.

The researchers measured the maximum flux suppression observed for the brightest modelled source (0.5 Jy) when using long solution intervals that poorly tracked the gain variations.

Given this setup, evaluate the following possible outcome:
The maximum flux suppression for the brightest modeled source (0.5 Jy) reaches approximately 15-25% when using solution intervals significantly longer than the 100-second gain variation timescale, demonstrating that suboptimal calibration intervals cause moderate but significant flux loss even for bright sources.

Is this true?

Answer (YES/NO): NO